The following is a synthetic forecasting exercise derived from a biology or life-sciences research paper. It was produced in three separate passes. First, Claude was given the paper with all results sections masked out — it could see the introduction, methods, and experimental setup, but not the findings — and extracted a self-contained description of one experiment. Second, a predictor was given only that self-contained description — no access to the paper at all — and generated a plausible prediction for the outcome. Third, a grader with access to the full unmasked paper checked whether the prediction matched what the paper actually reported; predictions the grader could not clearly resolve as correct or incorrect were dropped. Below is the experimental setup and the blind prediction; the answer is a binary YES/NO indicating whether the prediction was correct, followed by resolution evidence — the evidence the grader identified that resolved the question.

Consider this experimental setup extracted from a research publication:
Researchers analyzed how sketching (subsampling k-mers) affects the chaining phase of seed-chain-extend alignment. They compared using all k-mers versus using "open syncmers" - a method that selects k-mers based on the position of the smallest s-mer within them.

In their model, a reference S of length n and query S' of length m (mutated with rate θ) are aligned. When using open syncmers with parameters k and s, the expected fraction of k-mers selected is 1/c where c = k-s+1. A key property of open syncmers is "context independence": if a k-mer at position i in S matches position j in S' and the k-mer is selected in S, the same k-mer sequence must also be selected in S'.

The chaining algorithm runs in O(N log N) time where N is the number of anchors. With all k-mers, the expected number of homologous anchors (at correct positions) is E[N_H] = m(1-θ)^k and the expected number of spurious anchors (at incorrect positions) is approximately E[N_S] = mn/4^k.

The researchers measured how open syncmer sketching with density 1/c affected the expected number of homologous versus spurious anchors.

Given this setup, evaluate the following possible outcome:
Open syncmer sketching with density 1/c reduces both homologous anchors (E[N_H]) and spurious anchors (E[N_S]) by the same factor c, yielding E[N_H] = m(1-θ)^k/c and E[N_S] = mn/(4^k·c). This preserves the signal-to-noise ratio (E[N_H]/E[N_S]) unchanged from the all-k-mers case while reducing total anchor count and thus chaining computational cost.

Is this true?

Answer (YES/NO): YES